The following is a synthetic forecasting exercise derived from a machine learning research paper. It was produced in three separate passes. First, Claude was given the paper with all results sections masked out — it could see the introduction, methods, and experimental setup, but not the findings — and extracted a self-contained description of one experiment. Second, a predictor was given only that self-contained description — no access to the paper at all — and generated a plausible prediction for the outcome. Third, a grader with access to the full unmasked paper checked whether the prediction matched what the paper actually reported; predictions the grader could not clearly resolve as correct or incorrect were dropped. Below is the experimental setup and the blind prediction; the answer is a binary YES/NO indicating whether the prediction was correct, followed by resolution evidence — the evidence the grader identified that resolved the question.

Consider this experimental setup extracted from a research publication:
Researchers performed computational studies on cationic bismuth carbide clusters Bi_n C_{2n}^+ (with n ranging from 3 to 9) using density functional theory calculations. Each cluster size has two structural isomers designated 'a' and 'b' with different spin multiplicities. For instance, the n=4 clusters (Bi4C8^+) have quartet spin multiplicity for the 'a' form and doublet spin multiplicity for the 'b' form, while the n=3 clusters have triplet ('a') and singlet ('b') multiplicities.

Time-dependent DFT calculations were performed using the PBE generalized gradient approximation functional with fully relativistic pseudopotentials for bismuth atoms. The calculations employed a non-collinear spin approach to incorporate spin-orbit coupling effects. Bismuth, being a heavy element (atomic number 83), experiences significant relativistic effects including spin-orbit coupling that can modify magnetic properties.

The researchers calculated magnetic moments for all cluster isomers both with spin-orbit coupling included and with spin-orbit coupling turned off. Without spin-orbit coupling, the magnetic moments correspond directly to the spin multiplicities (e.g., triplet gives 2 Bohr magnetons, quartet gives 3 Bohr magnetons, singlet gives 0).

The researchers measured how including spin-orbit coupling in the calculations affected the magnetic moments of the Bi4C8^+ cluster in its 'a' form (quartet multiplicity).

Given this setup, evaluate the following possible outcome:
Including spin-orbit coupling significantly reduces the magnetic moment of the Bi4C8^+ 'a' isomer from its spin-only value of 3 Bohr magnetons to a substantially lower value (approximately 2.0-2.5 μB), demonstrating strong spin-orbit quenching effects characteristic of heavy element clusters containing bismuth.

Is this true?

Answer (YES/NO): NO